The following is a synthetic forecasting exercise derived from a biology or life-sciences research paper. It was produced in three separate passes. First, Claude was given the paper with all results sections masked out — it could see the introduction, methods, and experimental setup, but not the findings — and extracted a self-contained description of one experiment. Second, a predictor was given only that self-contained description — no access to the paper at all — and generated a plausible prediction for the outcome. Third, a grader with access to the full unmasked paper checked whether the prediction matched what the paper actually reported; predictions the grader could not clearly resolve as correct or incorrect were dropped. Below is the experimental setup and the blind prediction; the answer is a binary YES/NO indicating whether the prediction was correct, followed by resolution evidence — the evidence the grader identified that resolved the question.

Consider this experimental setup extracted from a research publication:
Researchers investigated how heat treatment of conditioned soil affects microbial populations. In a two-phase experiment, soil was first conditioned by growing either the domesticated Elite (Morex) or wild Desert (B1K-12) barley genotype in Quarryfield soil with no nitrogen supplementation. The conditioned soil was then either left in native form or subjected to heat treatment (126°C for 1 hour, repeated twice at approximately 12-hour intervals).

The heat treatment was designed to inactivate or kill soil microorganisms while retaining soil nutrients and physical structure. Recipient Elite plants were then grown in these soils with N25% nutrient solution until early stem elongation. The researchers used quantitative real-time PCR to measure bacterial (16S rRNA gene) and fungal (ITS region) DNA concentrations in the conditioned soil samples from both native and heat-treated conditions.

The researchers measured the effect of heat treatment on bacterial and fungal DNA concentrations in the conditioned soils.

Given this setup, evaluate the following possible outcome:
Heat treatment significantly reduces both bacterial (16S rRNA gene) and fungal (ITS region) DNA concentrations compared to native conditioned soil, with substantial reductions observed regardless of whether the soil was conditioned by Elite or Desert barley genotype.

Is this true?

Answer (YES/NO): NO